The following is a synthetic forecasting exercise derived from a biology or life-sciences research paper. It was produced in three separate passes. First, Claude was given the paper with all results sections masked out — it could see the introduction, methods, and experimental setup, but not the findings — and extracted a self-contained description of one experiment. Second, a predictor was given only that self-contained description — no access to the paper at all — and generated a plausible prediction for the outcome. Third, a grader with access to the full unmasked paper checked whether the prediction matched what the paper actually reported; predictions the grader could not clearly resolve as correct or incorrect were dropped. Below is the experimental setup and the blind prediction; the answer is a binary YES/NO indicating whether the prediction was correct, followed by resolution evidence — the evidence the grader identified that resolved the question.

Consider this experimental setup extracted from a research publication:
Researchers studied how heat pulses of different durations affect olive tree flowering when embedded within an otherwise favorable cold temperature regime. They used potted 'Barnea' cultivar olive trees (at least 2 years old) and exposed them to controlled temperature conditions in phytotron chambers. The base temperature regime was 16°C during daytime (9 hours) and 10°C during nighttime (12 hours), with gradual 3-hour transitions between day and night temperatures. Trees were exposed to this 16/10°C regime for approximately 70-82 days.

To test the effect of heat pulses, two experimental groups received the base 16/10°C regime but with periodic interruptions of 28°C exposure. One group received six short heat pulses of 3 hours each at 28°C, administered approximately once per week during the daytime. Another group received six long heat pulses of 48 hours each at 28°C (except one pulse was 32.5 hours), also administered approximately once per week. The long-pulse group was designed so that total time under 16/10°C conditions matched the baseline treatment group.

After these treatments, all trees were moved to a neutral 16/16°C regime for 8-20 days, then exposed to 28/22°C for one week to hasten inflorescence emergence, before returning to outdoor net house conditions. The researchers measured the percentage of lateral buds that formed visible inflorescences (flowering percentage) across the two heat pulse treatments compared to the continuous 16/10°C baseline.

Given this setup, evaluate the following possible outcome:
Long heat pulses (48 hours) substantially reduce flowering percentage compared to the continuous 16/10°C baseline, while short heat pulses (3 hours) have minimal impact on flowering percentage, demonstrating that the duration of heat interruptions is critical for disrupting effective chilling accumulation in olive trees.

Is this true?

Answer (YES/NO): YES